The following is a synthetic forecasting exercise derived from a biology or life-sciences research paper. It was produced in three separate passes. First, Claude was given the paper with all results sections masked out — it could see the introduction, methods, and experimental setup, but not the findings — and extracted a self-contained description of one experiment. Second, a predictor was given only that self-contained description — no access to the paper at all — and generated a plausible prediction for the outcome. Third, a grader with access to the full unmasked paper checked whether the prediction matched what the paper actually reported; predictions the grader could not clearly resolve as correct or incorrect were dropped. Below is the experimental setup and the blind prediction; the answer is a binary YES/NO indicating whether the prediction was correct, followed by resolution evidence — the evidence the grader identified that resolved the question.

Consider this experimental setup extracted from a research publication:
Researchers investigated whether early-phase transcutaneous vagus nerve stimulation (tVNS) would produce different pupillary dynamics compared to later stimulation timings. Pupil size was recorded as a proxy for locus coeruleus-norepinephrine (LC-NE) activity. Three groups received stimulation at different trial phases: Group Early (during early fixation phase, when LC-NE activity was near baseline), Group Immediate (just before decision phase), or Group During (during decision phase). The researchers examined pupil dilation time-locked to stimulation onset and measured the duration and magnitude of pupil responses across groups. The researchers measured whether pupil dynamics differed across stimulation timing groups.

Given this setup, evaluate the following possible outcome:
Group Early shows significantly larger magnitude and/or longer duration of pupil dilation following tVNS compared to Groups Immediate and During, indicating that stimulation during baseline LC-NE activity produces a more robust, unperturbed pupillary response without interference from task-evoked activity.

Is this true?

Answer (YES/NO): YES